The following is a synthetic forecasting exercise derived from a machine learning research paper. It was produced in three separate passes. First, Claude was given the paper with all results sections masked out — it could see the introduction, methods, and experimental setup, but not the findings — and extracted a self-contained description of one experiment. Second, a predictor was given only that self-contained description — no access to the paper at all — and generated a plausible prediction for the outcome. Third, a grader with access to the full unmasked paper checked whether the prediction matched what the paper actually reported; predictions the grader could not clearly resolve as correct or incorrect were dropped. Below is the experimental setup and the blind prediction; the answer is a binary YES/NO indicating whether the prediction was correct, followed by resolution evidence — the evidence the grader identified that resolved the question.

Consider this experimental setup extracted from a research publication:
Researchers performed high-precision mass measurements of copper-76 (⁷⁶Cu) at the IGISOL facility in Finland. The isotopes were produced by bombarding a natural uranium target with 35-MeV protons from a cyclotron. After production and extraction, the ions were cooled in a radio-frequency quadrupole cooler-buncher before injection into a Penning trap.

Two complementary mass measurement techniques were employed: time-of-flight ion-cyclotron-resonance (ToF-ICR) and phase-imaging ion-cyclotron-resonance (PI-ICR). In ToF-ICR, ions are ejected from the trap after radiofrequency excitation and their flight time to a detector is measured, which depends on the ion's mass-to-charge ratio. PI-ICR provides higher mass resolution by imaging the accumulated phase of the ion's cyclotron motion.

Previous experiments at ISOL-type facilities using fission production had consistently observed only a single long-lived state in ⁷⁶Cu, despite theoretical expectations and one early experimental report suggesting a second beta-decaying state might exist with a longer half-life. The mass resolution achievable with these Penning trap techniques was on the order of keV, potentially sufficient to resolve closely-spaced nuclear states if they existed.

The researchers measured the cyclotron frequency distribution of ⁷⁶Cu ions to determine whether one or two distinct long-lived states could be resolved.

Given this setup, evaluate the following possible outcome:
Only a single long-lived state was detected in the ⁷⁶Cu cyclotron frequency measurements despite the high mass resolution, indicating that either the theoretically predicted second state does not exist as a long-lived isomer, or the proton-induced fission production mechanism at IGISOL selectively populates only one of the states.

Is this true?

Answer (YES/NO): NO